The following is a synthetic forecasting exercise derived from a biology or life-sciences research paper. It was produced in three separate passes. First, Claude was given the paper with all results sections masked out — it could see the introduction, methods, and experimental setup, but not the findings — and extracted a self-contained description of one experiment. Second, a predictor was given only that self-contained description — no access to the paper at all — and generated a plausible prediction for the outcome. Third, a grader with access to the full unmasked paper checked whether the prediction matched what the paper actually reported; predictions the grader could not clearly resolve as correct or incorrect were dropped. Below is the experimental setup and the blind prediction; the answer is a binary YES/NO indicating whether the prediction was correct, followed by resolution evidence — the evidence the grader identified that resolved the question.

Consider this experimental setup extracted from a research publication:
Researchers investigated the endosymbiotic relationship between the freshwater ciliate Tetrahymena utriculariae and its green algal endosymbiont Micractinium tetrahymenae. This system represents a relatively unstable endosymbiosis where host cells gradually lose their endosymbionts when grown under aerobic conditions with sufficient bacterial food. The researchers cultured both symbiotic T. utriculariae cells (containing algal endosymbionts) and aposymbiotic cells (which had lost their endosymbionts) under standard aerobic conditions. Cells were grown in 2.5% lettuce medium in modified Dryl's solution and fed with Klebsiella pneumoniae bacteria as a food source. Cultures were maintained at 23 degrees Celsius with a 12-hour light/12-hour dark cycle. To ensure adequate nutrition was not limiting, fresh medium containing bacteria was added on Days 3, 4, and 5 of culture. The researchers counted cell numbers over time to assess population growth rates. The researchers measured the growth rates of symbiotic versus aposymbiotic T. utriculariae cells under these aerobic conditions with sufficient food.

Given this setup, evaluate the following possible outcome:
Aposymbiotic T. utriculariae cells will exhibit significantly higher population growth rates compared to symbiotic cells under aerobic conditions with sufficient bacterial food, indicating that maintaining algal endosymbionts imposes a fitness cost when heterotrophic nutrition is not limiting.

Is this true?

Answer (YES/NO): YES